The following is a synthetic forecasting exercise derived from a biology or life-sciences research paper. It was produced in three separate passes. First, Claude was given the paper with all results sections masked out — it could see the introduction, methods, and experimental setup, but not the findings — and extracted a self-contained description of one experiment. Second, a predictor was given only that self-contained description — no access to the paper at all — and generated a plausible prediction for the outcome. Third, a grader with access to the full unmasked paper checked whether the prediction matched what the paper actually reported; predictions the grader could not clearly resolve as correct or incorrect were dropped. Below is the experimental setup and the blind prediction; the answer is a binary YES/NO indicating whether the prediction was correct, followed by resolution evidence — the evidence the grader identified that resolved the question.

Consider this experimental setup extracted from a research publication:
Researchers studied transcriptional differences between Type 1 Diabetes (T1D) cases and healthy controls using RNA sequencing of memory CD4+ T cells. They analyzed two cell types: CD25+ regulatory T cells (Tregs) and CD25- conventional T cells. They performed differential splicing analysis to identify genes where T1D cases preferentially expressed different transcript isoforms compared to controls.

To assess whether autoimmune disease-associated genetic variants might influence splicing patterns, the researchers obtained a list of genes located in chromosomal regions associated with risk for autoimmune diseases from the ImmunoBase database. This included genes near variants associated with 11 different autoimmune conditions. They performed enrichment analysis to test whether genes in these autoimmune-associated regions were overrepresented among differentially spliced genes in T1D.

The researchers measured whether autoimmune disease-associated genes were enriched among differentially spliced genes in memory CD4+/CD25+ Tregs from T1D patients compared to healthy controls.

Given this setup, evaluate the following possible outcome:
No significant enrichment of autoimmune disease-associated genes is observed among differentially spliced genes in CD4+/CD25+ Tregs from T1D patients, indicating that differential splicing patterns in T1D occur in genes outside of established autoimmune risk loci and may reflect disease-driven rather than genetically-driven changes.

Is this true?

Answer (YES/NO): YES